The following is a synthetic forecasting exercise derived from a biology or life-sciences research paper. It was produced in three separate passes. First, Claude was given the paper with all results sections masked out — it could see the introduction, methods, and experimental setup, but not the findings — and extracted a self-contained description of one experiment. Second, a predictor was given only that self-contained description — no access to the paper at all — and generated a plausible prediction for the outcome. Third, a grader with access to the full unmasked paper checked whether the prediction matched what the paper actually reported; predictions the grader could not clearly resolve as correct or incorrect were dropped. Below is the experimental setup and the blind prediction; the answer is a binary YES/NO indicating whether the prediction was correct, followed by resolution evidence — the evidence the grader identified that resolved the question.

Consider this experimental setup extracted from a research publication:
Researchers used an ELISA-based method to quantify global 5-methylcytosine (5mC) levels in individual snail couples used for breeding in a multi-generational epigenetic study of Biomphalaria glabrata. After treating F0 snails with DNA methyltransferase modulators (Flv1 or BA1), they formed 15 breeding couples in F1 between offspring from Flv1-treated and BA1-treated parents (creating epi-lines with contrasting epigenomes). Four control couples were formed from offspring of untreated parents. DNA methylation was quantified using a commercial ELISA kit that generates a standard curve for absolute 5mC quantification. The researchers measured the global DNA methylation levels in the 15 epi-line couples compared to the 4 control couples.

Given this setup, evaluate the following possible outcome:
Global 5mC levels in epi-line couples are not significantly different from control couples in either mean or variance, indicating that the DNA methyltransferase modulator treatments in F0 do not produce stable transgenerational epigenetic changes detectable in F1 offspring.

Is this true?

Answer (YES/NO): NO